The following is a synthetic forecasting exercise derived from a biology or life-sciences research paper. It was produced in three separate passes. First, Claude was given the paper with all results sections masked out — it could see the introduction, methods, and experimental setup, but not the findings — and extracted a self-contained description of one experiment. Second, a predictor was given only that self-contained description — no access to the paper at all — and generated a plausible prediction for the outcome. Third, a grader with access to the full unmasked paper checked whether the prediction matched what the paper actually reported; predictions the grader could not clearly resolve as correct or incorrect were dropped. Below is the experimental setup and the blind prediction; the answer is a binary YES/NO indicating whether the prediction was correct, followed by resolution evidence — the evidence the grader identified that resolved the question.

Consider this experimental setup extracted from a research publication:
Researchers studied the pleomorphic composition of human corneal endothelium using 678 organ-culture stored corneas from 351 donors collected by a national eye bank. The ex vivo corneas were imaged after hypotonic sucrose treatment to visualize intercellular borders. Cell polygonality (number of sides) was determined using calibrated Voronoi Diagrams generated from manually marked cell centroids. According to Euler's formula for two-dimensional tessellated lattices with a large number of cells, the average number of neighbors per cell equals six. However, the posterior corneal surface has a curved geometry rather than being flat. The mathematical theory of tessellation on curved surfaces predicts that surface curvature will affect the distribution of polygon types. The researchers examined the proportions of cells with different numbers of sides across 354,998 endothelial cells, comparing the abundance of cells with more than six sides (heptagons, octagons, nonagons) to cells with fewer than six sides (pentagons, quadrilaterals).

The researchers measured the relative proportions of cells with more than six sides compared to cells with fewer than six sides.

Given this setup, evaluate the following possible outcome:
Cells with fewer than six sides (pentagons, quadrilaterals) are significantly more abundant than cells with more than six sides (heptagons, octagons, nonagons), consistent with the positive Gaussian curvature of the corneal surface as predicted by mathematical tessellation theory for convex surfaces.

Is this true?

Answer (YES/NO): NO